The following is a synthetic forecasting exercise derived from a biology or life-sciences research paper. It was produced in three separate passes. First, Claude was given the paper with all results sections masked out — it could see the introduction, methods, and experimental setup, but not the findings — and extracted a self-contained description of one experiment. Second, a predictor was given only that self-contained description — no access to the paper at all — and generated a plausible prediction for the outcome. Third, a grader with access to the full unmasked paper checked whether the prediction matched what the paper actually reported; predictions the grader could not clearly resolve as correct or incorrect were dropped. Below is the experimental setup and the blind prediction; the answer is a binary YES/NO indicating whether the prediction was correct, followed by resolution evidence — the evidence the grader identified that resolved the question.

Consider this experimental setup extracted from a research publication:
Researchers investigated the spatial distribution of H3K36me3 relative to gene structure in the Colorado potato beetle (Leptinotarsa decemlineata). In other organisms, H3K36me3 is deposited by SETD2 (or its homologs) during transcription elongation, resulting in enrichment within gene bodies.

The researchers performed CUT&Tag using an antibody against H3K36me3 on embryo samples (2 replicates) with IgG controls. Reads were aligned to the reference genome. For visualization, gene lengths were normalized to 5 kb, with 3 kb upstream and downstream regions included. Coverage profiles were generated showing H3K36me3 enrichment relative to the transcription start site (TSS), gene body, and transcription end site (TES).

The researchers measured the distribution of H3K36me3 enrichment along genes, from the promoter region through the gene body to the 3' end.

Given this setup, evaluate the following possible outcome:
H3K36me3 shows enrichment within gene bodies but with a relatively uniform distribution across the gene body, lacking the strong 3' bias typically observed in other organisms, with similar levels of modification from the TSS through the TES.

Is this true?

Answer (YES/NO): NO